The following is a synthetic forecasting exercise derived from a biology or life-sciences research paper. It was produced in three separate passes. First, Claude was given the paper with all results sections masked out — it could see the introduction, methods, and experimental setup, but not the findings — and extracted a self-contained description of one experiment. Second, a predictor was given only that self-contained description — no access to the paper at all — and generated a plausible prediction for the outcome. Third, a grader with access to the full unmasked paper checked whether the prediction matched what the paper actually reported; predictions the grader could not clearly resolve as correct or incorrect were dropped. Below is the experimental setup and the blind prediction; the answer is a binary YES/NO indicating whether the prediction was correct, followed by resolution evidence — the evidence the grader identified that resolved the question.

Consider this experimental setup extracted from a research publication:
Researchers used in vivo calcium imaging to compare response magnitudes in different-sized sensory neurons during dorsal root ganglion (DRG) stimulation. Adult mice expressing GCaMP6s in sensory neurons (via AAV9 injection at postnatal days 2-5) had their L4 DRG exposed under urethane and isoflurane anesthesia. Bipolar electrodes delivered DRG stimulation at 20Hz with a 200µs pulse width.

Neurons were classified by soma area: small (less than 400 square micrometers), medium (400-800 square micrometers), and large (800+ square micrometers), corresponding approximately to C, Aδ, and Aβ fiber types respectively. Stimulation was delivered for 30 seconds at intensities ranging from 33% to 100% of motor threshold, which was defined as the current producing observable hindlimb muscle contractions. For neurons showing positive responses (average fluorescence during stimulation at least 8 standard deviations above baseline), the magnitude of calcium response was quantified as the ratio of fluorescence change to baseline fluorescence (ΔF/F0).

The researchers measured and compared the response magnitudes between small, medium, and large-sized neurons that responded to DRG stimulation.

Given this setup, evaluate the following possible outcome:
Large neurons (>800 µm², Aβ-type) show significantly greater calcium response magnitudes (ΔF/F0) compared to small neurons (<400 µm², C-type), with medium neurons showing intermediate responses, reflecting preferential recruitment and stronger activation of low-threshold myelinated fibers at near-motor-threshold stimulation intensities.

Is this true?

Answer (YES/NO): YES